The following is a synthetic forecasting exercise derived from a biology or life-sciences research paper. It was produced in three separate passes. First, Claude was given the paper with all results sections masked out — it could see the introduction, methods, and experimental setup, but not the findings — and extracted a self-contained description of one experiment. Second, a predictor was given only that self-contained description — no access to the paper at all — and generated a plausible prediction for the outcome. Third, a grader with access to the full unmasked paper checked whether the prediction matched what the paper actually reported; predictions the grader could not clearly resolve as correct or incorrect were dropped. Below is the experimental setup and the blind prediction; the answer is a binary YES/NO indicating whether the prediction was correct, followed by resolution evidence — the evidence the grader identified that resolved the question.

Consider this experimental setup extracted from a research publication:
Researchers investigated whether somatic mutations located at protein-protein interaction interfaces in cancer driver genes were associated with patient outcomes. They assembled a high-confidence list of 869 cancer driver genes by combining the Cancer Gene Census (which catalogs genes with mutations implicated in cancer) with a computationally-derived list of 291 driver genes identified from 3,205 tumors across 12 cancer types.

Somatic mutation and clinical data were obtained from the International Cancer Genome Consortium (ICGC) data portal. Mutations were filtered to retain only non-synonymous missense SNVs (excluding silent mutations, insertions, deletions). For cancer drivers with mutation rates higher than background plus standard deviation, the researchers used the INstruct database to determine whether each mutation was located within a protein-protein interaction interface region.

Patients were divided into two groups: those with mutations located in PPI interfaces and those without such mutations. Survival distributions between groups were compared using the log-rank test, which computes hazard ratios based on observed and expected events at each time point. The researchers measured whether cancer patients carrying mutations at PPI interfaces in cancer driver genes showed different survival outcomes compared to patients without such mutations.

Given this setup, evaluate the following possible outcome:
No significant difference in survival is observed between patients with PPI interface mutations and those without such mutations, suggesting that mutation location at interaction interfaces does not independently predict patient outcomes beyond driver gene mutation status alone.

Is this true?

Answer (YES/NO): NO